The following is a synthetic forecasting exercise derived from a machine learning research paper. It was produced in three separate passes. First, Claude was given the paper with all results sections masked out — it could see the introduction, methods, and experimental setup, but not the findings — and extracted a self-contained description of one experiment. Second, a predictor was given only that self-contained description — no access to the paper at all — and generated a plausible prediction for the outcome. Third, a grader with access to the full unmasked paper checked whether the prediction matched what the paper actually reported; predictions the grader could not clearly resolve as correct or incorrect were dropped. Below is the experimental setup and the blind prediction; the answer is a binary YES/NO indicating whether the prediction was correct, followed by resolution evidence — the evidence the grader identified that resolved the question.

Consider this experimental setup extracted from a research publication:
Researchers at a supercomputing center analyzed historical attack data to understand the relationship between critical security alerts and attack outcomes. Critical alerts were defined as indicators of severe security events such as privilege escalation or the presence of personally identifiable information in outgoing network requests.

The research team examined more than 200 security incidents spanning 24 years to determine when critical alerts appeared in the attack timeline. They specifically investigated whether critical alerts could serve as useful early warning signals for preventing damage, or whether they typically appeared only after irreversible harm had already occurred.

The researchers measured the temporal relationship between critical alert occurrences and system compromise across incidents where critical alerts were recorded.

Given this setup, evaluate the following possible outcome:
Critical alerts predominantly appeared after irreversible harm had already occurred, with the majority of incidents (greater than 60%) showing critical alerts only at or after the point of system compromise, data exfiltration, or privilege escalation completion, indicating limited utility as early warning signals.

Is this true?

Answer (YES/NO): YES